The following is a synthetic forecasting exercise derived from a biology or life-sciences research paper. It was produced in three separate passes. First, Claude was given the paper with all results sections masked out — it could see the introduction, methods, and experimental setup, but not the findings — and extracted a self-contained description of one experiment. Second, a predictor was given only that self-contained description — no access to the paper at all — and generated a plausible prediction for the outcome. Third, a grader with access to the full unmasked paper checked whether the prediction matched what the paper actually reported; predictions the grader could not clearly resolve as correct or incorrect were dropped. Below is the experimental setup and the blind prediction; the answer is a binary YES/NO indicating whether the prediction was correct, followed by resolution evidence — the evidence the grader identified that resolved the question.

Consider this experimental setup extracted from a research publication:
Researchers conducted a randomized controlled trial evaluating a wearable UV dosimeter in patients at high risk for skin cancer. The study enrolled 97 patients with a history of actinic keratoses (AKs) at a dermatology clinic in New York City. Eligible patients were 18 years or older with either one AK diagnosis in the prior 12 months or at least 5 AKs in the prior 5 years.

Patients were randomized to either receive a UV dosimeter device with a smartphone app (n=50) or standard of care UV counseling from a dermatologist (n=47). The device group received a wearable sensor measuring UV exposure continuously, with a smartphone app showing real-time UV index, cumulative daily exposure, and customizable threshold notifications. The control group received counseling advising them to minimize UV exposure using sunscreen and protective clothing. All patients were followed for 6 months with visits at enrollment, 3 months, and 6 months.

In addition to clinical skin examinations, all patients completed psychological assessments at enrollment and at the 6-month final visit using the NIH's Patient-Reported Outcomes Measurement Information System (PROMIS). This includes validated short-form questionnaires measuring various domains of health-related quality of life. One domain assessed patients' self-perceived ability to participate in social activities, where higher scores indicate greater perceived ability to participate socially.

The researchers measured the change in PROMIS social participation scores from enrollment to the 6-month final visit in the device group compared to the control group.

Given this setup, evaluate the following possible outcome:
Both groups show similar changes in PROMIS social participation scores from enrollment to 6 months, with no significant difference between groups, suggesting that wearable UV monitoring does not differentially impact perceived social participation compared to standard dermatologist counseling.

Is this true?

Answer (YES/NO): NO